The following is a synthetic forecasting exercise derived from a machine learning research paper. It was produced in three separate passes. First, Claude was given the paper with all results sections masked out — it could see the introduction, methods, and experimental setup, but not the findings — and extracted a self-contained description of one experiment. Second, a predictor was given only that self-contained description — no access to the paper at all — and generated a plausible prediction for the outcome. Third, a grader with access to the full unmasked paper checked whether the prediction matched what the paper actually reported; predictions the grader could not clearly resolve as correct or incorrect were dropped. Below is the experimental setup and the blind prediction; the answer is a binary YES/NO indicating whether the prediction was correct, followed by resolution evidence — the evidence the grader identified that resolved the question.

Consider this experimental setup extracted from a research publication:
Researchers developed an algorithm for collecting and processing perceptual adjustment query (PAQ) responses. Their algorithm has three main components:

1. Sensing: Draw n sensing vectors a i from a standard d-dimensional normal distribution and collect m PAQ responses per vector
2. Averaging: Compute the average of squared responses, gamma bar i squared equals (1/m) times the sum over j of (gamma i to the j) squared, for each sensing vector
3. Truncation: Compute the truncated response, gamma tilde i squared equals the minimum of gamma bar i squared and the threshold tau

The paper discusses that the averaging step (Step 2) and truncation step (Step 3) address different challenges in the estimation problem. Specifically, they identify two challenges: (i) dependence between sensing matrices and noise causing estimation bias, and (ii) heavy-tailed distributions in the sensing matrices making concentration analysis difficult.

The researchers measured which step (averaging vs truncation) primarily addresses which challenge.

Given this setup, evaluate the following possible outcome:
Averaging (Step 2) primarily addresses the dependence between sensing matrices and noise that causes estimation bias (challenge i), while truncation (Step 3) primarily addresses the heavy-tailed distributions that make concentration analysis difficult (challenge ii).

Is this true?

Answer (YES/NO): YES